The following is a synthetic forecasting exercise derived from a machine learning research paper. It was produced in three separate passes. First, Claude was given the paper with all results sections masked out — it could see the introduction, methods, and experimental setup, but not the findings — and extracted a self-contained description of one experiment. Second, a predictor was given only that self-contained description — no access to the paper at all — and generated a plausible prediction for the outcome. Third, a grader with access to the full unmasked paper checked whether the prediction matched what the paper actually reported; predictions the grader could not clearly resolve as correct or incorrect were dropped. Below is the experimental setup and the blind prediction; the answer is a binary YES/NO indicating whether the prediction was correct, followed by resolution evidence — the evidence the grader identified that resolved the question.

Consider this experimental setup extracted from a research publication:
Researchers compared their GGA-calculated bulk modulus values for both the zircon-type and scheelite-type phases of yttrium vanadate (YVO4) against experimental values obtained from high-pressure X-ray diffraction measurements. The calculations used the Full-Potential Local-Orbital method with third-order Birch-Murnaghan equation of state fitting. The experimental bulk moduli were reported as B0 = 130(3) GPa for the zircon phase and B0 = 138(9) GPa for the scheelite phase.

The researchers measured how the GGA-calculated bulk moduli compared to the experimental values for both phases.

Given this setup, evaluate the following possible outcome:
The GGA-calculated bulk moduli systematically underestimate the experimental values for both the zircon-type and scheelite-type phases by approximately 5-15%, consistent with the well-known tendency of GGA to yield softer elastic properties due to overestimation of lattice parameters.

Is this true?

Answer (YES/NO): NO